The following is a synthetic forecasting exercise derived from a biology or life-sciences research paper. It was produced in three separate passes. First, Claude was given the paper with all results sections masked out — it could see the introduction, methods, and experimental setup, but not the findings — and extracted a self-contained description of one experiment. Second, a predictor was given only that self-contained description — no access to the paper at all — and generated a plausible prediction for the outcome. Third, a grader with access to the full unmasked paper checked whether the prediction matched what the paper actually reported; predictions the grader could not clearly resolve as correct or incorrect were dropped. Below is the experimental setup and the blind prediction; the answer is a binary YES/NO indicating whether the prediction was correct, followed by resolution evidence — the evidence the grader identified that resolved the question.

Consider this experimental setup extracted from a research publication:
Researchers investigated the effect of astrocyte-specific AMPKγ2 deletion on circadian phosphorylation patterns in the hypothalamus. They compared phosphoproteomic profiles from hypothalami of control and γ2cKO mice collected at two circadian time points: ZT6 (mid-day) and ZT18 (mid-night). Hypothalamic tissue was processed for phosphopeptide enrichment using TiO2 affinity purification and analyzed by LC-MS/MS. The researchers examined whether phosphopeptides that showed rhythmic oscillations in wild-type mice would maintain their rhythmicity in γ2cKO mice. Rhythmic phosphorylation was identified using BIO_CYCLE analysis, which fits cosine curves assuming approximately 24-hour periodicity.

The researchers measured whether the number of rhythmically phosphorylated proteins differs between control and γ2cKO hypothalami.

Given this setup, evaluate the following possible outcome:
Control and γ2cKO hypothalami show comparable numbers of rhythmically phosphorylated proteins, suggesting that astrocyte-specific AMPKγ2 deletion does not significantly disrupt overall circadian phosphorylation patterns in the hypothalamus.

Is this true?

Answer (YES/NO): NO